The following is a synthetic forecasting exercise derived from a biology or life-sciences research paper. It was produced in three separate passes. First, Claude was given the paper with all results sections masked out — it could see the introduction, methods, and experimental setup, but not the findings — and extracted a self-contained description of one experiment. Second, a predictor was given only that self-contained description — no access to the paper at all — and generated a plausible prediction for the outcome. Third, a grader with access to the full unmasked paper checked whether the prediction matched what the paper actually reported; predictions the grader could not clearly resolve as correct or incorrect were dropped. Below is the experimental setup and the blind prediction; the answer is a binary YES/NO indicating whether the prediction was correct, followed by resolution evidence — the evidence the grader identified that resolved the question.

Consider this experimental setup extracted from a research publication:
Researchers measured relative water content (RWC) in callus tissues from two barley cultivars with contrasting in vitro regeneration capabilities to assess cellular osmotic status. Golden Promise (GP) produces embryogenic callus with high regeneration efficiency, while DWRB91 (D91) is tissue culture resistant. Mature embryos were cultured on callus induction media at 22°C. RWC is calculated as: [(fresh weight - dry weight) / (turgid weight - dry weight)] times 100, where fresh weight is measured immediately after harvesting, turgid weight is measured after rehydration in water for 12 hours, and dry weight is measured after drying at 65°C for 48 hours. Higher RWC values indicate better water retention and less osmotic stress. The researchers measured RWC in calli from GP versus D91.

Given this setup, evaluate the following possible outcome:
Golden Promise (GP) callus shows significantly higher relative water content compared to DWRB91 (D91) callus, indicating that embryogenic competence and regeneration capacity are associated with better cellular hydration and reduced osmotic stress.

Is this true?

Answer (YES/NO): NO